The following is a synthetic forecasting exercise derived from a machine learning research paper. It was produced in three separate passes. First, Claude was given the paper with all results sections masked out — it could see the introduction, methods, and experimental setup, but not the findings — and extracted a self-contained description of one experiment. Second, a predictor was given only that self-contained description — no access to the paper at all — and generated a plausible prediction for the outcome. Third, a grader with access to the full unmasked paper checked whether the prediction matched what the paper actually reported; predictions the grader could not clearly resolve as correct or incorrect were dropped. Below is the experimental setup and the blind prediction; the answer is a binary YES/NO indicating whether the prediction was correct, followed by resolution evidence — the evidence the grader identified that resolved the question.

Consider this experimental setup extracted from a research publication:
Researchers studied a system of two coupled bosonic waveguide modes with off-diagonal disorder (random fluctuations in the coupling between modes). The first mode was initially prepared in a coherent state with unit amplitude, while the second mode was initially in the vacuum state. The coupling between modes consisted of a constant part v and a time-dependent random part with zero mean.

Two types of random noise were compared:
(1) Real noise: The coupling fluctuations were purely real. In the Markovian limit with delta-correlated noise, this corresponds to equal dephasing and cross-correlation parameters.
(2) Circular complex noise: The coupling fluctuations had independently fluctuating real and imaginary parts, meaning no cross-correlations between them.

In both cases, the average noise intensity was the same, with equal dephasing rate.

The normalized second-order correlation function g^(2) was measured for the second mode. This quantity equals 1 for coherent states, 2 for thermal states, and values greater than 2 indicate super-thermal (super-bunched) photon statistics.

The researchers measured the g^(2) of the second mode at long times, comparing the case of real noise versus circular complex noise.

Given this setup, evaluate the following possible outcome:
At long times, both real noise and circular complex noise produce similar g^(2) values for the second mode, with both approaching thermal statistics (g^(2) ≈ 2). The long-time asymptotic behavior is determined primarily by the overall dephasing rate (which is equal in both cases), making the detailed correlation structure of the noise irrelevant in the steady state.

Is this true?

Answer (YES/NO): NO